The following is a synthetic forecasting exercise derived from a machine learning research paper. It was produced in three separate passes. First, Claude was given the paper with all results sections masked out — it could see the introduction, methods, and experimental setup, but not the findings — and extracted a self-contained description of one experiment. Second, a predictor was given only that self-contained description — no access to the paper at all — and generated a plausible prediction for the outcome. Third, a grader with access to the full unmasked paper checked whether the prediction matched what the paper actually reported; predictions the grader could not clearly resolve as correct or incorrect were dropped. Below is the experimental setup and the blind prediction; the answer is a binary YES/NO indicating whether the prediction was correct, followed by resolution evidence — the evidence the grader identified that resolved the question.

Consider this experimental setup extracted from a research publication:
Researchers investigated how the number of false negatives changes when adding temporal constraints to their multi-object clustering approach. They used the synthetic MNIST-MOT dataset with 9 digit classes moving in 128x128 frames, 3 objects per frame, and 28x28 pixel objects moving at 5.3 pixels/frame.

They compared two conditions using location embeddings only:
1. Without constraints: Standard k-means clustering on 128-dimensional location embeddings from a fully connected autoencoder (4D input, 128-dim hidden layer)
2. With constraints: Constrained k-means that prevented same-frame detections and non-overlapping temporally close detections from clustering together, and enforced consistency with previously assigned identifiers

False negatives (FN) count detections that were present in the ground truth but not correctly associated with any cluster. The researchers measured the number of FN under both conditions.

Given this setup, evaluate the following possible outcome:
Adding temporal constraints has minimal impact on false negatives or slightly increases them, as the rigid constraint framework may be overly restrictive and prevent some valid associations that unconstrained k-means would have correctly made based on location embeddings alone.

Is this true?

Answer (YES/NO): NO